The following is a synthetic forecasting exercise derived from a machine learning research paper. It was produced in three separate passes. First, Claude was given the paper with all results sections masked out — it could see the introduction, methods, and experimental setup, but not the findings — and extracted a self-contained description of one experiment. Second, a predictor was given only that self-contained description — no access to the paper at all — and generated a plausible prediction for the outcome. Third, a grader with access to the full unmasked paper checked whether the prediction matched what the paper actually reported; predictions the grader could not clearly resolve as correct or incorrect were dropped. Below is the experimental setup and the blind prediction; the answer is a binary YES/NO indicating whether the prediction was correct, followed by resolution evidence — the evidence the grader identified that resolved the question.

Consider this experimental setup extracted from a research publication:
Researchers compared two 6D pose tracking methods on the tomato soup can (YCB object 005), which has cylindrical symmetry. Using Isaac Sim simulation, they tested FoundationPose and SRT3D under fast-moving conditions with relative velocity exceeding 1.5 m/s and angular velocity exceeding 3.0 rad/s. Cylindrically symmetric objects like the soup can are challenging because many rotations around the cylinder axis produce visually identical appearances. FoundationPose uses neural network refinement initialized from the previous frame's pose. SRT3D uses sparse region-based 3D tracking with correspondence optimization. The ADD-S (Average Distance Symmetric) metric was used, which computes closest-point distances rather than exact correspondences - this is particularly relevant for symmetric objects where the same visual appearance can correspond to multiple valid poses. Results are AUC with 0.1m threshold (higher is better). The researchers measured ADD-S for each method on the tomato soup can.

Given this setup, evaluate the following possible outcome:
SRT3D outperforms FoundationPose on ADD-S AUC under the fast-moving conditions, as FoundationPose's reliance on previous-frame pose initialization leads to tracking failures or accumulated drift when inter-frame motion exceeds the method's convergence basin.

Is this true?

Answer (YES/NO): NO